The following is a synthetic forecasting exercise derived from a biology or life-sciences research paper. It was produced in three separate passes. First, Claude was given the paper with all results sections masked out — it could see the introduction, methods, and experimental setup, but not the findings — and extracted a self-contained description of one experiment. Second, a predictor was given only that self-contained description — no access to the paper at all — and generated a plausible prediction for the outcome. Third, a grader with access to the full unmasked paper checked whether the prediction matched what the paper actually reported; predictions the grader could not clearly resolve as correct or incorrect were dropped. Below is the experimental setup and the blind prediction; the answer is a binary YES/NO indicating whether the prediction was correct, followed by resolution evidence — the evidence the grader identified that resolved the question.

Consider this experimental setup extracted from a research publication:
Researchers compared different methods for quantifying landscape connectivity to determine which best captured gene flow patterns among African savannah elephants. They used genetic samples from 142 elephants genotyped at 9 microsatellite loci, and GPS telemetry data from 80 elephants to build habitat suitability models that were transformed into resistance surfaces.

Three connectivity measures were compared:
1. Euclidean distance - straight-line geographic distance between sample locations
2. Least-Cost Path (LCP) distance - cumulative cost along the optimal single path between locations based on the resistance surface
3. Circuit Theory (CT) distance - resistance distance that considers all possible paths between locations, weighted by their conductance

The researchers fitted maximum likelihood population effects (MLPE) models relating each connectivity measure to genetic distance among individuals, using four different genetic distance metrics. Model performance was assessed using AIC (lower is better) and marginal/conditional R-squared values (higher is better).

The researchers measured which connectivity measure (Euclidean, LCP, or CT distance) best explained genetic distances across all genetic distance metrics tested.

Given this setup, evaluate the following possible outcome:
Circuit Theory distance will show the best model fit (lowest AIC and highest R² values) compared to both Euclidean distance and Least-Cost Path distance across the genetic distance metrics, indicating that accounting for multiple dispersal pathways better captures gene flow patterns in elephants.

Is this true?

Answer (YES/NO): YES